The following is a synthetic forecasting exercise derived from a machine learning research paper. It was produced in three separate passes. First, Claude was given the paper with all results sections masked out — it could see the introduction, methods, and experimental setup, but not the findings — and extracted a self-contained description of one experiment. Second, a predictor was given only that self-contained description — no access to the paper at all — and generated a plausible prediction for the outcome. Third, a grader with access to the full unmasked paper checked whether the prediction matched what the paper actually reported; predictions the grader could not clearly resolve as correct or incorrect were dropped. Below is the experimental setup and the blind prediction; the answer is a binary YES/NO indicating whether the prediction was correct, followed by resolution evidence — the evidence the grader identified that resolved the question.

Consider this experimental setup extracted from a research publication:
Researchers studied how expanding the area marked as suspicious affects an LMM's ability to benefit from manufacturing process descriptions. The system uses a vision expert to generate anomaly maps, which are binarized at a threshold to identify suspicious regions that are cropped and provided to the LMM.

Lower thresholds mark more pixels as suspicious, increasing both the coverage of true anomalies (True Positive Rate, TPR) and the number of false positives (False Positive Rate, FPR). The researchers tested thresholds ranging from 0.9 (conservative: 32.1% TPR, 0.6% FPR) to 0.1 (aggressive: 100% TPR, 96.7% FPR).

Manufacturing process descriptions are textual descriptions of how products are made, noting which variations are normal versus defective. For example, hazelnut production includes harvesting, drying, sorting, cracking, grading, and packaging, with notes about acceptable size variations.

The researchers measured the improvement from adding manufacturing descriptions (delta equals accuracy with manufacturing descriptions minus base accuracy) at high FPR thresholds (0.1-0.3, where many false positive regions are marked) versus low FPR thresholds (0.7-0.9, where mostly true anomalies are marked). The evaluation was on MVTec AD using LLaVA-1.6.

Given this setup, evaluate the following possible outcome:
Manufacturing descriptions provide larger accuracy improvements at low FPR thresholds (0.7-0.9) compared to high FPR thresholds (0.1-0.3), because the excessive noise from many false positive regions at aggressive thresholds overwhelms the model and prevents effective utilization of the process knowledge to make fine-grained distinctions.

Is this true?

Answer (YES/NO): YES